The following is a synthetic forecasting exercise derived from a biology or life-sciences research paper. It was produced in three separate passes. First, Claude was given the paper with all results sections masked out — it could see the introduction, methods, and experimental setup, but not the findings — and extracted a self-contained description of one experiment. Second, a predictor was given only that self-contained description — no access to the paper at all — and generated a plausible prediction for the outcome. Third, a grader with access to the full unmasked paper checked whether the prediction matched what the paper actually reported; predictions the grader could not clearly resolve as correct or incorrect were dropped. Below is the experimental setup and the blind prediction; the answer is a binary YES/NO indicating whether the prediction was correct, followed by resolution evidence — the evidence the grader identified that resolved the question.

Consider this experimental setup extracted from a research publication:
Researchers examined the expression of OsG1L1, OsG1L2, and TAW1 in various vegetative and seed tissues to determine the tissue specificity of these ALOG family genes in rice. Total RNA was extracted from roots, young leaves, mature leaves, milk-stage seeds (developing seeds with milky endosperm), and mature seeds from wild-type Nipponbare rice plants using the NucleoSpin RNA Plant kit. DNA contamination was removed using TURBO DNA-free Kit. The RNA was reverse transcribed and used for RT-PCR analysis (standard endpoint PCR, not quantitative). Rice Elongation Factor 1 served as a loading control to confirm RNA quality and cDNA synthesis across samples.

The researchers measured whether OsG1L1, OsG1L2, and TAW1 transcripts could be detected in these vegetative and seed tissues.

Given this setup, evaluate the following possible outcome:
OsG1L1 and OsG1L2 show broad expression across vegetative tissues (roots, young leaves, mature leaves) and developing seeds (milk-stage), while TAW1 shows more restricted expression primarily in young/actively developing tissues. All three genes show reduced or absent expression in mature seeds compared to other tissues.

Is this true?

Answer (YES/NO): NO